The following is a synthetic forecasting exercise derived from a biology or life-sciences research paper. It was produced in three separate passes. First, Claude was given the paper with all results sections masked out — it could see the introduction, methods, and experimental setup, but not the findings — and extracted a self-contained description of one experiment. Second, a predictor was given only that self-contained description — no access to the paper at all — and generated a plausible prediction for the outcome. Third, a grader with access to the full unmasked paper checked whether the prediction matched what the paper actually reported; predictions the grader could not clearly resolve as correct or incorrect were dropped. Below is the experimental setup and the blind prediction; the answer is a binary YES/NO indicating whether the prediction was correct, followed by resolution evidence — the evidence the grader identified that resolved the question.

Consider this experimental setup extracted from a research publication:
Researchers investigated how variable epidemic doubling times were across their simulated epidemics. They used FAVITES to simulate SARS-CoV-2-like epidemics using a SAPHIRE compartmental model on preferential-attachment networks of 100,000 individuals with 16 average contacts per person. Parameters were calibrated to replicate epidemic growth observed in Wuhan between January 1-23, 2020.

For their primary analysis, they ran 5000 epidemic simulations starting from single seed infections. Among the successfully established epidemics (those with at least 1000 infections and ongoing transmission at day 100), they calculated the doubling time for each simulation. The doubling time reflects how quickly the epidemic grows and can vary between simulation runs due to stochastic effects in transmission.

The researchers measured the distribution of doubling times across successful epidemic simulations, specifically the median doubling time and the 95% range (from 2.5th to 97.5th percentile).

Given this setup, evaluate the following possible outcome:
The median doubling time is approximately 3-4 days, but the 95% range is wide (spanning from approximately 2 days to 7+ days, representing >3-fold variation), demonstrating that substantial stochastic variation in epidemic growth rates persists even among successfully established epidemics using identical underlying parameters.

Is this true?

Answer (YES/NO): NO